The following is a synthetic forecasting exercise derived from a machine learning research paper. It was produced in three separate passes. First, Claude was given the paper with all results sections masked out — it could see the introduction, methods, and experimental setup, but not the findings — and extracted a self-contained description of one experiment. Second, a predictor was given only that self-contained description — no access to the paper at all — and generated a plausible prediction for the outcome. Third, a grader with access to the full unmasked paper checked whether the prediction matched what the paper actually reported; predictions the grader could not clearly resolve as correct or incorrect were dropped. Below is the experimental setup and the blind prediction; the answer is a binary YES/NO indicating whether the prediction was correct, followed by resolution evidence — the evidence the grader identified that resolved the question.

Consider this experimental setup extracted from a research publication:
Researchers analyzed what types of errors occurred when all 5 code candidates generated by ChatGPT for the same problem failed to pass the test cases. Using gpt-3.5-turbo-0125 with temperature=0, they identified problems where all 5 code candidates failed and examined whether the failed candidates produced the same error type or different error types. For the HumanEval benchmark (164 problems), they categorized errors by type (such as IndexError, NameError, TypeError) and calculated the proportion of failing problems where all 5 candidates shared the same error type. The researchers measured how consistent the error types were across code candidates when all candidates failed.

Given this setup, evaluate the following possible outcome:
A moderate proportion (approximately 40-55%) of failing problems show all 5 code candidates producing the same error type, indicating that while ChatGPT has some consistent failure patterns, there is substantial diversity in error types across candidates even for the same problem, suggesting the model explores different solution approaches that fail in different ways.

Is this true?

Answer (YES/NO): NO